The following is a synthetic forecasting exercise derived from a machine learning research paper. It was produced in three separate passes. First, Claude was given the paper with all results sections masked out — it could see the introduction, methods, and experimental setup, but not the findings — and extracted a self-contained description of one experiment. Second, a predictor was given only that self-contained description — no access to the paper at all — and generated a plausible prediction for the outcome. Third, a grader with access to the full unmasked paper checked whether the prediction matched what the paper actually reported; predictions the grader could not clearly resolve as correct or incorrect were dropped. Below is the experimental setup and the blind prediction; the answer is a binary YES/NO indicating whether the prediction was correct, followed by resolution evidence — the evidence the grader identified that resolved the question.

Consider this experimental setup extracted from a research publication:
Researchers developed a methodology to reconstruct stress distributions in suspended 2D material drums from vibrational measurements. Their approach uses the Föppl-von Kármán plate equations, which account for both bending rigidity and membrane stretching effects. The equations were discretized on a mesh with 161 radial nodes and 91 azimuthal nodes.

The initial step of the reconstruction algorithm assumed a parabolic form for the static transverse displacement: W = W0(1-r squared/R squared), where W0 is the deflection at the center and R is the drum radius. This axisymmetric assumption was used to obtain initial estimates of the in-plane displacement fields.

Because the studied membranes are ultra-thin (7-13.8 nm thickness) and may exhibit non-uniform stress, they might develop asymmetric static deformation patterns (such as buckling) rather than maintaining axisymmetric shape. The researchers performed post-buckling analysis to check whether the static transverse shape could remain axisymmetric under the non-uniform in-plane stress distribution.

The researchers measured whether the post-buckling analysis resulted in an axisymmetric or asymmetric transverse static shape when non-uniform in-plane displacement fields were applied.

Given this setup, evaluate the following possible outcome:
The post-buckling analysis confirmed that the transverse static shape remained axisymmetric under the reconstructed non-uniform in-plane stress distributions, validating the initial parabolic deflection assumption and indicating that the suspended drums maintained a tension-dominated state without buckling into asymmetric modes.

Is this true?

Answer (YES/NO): NO